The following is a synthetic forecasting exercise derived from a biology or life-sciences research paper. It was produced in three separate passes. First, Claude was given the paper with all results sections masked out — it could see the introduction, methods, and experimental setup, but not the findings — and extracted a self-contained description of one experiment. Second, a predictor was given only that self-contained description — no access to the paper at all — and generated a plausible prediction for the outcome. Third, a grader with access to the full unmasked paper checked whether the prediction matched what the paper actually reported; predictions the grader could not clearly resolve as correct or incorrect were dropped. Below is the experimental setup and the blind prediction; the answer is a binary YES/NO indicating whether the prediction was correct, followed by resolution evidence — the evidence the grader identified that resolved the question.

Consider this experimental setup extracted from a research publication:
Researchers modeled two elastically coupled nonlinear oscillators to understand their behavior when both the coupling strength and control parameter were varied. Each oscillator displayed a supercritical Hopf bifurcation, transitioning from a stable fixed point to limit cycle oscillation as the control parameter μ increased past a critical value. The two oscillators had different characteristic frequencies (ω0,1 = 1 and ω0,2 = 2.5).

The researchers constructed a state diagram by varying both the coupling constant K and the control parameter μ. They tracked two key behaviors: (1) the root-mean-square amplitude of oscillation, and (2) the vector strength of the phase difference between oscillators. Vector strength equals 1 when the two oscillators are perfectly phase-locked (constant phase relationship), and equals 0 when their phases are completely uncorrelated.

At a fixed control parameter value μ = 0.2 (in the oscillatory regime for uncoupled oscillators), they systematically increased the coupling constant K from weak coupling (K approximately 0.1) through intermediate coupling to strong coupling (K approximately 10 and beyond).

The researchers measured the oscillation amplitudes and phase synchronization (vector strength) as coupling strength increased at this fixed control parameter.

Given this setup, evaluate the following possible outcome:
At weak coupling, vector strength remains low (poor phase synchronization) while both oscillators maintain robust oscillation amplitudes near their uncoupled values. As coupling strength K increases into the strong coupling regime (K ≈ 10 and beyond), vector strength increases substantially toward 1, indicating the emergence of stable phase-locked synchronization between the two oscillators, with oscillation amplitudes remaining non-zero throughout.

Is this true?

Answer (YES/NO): NO